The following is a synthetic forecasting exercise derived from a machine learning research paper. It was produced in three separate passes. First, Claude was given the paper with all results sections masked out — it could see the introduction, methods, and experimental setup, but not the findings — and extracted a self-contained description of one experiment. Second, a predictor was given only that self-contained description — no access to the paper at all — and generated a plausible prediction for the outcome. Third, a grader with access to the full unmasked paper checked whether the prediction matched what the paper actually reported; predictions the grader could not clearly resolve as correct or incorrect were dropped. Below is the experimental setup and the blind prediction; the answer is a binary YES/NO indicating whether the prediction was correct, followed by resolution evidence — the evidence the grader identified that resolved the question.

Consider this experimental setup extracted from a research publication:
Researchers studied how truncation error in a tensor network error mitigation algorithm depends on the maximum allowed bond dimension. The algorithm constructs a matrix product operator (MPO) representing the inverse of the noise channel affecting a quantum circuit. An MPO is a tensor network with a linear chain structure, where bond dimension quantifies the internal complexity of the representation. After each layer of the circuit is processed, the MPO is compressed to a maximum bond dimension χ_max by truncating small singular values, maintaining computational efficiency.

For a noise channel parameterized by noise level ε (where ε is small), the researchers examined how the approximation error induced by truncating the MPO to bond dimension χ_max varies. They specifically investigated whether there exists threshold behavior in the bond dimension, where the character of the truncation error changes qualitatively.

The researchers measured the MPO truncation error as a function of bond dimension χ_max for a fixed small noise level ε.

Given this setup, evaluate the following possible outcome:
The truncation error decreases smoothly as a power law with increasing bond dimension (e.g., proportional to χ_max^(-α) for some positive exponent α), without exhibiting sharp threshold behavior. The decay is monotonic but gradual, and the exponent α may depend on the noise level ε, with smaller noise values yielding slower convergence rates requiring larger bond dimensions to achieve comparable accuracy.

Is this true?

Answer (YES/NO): NO